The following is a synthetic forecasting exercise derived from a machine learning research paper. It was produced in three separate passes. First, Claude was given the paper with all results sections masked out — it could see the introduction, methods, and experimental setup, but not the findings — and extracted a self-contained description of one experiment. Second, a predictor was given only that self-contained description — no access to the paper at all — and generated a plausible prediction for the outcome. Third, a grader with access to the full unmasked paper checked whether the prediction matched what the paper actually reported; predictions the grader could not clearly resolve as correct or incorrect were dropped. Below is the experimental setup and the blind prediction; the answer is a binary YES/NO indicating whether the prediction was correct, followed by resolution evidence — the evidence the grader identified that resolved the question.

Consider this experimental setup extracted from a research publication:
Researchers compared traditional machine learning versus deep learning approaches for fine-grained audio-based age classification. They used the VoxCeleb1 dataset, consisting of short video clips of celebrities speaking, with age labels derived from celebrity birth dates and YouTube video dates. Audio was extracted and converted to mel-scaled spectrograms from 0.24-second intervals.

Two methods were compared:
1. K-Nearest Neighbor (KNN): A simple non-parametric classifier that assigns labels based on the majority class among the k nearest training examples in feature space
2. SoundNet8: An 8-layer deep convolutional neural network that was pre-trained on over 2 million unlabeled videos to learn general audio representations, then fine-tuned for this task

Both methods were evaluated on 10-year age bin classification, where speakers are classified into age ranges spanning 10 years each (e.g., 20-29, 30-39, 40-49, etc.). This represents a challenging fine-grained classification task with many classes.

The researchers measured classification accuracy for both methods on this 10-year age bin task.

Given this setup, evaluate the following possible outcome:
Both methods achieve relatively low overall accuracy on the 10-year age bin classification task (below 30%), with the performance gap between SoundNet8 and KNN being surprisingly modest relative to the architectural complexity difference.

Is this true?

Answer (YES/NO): YES